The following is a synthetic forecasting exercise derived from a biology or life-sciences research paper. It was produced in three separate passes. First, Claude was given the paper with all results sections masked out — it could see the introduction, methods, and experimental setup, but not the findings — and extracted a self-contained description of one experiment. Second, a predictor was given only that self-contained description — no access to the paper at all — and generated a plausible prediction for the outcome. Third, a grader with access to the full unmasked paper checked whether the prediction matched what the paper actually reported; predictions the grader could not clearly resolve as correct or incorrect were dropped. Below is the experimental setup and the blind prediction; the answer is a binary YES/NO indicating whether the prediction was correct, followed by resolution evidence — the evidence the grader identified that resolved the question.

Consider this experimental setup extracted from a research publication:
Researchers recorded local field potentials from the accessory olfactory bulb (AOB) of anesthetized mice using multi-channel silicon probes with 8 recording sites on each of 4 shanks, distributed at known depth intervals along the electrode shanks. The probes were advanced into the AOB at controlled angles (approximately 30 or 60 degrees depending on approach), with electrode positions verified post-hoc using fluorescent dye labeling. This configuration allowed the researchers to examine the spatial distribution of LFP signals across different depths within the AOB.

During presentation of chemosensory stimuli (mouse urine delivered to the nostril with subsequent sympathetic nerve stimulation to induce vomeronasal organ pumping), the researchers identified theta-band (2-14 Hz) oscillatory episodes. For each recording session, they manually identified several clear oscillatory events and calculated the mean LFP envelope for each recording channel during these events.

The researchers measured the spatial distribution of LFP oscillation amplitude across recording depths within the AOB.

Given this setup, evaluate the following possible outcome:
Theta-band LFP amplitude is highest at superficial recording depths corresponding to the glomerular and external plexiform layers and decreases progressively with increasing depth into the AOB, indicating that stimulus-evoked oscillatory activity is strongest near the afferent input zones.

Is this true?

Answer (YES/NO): NO